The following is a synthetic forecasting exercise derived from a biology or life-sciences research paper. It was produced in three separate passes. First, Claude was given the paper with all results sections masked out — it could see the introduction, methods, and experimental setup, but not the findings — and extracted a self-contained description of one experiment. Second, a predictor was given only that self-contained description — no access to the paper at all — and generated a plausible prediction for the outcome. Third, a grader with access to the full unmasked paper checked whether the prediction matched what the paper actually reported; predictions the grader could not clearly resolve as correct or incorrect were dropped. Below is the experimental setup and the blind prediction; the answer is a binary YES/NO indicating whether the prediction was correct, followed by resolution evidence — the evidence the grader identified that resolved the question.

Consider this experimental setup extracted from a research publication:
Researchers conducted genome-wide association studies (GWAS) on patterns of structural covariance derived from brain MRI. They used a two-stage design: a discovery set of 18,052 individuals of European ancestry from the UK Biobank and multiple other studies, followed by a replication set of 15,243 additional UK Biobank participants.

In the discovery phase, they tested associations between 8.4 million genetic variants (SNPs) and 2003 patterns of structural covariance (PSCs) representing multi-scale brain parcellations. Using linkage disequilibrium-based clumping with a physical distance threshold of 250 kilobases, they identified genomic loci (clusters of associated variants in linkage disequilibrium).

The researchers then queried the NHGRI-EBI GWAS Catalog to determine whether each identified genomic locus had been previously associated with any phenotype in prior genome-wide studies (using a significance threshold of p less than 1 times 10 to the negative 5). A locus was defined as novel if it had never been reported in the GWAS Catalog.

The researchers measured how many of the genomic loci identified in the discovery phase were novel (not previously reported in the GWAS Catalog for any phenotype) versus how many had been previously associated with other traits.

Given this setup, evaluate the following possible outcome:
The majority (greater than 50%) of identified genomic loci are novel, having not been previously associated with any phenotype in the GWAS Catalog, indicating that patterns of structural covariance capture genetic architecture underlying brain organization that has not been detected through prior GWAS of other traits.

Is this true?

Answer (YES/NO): YES